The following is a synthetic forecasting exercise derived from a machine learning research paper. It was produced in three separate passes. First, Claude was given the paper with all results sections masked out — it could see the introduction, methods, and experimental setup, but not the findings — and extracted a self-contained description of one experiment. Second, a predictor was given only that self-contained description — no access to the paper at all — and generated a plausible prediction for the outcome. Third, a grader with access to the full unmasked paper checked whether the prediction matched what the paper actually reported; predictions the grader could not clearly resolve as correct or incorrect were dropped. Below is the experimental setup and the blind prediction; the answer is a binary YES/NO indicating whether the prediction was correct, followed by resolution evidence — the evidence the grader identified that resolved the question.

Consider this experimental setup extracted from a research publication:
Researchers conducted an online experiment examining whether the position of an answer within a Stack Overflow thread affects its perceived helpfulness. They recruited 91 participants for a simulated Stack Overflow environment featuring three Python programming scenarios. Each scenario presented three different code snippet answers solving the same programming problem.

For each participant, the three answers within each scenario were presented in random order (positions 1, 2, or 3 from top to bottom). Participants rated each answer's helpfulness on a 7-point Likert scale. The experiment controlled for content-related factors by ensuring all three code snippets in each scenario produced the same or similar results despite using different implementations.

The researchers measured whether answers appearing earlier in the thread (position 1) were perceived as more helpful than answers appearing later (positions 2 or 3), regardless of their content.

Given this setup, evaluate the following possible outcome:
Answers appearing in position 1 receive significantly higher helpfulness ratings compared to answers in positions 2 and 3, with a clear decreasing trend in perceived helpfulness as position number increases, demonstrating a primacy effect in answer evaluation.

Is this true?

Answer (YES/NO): NO